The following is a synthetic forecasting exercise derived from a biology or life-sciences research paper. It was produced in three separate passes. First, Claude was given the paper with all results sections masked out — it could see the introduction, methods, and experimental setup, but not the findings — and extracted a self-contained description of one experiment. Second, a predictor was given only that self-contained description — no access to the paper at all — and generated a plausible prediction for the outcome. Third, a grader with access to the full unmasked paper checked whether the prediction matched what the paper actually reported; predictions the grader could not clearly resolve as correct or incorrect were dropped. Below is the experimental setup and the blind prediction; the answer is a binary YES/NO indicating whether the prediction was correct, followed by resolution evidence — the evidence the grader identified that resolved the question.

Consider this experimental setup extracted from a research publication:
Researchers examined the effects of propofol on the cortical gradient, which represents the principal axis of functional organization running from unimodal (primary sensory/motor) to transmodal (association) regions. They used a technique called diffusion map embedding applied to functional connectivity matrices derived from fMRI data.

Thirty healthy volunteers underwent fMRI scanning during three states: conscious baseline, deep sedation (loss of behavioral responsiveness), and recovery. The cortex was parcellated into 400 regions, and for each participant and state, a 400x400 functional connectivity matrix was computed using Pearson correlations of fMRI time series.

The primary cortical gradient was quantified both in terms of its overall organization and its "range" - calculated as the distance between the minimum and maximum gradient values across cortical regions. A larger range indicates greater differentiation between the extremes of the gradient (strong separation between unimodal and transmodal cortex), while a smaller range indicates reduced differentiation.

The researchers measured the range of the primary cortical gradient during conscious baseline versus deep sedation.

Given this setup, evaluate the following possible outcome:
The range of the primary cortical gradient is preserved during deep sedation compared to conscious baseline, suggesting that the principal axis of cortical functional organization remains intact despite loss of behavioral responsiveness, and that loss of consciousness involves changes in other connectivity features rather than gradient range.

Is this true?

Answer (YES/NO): NO